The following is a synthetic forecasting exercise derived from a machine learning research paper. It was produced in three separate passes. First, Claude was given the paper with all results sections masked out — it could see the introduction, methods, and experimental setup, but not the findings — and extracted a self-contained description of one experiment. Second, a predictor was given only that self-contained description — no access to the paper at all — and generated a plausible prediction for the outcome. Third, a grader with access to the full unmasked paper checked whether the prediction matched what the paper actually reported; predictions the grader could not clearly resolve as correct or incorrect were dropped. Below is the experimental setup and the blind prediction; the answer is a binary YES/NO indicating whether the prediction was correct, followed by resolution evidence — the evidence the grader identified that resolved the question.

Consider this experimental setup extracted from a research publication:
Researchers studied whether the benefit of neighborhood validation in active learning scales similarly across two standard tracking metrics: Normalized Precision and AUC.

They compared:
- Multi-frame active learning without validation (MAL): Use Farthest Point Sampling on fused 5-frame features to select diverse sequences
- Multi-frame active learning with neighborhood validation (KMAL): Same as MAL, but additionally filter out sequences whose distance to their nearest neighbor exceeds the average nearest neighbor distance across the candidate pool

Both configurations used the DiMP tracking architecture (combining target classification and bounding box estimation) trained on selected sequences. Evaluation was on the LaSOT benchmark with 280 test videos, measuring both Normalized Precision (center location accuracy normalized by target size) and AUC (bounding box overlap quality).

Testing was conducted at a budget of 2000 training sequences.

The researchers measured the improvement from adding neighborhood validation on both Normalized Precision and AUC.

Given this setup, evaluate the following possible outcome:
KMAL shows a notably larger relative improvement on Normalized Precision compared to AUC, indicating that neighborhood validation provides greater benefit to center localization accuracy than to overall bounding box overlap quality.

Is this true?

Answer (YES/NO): YES